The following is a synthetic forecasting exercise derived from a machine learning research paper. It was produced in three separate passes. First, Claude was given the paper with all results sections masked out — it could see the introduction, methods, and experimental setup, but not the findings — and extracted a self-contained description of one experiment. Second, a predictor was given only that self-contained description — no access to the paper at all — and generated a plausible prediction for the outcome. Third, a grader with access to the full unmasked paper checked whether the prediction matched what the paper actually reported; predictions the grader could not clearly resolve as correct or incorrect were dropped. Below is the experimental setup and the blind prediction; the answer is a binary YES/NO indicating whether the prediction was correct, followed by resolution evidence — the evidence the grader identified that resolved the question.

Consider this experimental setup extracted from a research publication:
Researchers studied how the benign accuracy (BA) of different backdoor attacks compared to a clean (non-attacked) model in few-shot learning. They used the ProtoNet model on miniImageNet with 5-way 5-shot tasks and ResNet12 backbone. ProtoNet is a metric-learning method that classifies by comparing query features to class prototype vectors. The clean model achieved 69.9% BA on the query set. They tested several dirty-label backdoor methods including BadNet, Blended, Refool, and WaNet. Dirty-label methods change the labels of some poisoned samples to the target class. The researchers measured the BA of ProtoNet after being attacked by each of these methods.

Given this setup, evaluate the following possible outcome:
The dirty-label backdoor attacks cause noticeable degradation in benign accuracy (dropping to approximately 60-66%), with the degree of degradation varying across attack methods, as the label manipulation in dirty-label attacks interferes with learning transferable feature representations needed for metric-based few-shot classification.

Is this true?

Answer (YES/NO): NO